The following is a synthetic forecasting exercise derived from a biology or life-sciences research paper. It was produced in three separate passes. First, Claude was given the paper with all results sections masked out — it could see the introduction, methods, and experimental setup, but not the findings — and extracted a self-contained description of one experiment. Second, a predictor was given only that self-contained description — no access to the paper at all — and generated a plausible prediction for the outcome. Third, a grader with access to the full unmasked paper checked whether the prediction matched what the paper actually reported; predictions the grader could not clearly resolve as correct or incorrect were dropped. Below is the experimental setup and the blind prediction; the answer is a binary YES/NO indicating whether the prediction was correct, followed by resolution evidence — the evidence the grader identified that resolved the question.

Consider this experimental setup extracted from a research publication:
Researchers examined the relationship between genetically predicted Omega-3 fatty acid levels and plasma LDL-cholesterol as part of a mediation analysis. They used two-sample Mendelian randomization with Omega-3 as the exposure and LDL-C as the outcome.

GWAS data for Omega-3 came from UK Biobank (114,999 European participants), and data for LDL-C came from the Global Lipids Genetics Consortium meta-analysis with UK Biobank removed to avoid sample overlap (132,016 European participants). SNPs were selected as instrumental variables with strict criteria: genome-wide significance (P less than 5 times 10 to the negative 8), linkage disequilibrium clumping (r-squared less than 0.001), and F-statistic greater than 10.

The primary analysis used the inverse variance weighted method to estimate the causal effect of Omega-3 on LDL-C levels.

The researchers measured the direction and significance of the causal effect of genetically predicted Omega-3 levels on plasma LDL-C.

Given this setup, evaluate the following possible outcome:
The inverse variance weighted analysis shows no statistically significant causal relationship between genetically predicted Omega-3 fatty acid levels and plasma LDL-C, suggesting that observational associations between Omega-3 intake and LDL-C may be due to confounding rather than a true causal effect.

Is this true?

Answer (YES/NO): NO